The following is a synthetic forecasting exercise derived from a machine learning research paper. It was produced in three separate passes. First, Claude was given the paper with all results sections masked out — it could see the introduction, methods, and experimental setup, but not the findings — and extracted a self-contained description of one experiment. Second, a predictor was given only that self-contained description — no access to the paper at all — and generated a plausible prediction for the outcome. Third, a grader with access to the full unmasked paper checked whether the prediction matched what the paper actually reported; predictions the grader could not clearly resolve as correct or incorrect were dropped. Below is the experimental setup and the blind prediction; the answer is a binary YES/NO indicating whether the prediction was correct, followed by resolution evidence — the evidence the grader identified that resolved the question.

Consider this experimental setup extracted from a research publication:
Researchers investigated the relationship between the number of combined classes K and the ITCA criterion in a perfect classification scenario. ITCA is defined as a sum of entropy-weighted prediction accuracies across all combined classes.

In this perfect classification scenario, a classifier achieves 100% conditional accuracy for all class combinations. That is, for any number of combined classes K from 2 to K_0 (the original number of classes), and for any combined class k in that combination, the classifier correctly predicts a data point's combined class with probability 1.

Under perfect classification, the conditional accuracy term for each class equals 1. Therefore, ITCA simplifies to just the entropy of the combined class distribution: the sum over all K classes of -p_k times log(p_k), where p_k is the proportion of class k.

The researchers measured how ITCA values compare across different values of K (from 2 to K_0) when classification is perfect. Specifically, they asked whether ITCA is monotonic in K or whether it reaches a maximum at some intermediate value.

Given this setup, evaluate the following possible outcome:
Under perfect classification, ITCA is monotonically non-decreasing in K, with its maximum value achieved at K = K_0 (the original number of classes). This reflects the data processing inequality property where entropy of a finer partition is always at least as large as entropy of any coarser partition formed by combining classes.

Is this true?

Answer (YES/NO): YES